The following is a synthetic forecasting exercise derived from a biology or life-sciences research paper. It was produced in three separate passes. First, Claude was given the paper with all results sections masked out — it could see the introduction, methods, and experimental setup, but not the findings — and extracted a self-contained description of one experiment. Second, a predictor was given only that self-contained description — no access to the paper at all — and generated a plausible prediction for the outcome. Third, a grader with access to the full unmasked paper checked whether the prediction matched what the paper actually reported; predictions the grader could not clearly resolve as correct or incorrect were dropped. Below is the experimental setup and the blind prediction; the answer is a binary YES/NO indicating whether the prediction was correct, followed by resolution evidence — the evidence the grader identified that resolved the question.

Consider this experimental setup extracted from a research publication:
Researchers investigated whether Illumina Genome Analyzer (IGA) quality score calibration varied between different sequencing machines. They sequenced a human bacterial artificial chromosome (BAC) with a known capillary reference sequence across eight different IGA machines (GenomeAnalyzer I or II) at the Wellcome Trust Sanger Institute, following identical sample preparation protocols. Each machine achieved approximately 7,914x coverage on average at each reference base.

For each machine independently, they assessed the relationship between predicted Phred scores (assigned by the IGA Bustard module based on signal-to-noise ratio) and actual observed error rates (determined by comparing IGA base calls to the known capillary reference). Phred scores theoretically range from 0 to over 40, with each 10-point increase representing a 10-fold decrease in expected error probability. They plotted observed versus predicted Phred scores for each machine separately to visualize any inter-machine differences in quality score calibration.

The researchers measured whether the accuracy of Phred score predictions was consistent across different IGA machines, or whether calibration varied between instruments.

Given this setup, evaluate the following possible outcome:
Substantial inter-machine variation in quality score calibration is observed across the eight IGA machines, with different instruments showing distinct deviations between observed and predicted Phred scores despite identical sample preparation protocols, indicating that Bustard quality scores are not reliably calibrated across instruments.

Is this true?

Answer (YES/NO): NO